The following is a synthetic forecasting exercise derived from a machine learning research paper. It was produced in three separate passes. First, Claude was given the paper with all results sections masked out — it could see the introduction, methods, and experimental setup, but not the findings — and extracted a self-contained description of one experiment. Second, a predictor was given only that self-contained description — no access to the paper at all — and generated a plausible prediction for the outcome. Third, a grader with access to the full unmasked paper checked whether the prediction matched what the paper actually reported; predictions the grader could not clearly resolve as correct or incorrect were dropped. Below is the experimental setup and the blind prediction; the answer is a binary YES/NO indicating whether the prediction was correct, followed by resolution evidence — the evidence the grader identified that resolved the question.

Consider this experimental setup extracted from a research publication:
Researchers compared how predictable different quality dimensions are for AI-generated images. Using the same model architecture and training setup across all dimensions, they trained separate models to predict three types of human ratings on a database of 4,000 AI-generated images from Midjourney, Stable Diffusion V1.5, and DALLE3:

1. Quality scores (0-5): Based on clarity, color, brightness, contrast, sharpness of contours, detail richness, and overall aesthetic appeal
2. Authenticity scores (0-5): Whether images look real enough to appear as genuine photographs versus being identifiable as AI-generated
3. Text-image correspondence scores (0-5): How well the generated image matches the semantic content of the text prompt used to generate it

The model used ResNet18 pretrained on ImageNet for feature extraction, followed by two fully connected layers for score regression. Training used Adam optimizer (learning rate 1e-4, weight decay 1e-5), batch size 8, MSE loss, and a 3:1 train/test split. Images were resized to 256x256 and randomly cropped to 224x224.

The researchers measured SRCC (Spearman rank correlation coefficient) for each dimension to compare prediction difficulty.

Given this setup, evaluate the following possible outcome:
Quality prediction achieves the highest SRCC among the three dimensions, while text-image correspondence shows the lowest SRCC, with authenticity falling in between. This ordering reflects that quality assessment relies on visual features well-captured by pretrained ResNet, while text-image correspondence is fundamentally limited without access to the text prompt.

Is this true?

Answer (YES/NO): NO